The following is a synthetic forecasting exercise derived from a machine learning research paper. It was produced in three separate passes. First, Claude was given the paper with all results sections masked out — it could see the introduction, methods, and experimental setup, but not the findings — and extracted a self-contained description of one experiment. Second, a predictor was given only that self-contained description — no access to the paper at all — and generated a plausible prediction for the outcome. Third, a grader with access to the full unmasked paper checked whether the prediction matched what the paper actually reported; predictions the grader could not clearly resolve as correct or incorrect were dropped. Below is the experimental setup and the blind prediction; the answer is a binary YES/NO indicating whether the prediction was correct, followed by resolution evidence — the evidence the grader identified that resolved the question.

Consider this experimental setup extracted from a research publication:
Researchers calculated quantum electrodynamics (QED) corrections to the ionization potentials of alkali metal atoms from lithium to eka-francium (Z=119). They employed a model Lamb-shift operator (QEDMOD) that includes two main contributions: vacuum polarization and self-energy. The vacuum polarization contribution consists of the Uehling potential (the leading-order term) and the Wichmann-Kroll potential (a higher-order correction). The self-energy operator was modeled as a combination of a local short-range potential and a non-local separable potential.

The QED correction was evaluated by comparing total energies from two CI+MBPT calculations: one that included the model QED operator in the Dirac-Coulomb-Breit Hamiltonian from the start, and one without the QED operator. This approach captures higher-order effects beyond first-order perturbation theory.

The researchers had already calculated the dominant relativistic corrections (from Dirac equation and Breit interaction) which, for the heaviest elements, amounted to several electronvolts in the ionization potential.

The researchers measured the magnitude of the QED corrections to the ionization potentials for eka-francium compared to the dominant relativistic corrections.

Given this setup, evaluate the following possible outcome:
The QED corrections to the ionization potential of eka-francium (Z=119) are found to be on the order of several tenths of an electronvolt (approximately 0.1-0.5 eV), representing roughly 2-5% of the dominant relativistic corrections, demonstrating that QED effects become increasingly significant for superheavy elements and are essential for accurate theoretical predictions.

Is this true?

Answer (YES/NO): NO